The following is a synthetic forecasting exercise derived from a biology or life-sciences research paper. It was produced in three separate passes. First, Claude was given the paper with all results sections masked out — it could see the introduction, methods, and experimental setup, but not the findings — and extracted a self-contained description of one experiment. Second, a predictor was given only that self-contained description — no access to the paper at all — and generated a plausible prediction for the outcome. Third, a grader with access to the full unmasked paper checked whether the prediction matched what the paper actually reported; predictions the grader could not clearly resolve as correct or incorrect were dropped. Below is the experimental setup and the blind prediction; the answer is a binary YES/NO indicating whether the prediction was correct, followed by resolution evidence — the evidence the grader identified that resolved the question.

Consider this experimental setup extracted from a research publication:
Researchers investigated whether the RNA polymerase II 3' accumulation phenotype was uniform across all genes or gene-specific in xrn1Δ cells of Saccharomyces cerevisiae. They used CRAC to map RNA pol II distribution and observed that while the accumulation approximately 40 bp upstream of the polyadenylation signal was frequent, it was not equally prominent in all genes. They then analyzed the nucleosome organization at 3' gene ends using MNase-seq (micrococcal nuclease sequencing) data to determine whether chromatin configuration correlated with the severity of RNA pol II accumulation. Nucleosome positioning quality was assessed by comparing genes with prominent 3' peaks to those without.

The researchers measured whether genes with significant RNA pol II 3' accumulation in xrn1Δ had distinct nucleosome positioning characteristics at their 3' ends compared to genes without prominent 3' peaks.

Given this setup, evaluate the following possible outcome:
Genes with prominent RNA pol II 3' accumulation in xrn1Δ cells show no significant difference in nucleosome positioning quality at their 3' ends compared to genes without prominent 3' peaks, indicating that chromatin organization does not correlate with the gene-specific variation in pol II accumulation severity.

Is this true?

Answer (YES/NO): NO